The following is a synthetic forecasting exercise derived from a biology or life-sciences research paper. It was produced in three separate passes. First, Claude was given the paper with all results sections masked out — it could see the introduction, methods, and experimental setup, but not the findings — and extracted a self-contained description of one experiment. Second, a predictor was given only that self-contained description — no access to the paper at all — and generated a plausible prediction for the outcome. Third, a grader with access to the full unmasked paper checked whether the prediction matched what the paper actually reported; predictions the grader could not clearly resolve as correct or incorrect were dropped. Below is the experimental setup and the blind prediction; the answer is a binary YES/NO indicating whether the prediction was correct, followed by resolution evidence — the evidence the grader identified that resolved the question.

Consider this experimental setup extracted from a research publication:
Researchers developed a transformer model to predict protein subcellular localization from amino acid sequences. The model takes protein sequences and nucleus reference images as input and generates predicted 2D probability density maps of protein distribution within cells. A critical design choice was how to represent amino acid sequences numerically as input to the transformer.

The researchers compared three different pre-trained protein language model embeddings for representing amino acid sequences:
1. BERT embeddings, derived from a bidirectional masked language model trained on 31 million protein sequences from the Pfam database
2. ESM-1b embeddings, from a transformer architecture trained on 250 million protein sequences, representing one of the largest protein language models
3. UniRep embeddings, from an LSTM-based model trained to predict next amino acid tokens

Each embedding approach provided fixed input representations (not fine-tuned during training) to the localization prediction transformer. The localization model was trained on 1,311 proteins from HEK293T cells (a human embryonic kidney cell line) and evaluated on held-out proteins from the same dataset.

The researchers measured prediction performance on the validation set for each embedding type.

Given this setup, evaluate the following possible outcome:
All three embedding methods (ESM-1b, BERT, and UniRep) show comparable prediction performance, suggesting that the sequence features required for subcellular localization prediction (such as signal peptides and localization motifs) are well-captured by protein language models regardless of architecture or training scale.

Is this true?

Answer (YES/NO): NO